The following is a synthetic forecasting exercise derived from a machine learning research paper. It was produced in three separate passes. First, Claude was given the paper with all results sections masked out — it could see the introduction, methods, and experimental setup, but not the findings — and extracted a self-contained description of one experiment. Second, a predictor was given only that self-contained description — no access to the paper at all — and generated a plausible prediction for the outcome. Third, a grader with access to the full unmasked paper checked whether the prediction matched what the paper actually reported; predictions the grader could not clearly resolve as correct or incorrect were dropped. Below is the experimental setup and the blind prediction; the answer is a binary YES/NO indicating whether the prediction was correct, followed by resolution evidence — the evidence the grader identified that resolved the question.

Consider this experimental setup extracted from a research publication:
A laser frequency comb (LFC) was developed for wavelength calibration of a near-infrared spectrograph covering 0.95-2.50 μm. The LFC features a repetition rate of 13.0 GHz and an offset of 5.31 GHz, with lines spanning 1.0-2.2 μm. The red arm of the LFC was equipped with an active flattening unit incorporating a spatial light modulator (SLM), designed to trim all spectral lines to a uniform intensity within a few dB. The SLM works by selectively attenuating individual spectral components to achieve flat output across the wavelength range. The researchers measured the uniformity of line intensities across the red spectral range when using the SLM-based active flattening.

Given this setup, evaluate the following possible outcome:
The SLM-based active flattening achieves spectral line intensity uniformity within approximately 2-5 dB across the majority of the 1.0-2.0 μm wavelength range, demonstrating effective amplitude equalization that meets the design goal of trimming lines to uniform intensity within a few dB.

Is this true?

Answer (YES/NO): NO